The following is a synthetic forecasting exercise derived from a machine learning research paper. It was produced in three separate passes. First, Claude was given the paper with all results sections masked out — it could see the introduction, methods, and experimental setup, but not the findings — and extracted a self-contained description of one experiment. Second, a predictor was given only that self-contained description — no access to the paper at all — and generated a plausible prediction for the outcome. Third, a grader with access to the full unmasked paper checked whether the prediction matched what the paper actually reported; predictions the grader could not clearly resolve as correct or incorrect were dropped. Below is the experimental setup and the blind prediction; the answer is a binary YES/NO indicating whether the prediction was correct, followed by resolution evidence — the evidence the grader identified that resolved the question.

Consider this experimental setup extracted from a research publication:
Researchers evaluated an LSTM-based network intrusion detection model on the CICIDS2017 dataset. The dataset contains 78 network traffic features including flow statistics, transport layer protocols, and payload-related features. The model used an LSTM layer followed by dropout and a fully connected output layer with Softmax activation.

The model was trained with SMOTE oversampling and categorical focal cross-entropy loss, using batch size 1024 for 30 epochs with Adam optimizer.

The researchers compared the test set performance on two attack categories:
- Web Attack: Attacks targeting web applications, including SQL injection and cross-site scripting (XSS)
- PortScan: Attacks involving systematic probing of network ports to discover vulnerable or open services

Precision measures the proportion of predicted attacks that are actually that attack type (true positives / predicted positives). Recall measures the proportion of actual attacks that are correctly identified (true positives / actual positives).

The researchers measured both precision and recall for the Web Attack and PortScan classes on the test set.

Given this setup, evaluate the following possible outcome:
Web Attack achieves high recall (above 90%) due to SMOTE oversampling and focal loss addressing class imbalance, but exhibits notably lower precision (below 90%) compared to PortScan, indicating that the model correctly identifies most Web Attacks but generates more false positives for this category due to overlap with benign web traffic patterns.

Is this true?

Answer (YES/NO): NO